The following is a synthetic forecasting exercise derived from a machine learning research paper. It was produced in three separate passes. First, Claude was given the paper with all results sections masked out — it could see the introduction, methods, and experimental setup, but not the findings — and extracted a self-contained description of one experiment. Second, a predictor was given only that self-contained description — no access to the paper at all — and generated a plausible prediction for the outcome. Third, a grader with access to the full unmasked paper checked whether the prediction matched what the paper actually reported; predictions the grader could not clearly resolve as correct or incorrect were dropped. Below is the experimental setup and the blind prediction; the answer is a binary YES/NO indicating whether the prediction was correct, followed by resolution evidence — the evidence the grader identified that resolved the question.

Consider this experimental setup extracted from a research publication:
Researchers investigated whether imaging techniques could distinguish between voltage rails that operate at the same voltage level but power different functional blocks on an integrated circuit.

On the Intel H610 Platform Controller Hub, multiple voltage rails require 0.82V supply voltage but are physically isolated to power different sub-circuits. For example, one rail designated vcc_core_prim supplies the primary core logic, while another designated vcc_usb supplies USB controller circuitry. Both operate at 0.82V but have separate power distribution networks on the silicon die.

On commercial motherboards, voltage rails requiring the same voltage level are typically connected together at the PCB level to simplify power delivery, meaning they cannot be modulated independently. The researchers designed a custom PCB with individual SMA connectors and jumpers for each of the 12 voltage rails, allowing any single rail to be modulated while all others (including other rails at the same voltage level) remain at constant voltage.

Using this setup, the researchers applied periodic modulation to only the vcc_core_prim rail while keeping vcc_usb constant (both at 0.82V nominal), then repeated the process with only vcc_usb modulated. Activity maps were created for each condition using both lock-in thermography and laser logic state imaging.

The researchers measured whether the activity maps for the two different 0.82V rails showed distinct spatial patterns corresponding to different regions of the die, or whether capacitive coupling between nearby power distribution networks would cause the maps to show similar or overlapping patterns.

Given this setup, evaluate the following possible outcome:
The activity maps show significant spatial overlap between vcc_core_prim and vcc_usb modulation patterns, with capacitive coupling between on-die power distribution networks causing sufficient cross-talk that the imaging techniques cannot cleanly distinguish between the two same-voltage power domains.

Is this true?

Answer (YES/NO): NO